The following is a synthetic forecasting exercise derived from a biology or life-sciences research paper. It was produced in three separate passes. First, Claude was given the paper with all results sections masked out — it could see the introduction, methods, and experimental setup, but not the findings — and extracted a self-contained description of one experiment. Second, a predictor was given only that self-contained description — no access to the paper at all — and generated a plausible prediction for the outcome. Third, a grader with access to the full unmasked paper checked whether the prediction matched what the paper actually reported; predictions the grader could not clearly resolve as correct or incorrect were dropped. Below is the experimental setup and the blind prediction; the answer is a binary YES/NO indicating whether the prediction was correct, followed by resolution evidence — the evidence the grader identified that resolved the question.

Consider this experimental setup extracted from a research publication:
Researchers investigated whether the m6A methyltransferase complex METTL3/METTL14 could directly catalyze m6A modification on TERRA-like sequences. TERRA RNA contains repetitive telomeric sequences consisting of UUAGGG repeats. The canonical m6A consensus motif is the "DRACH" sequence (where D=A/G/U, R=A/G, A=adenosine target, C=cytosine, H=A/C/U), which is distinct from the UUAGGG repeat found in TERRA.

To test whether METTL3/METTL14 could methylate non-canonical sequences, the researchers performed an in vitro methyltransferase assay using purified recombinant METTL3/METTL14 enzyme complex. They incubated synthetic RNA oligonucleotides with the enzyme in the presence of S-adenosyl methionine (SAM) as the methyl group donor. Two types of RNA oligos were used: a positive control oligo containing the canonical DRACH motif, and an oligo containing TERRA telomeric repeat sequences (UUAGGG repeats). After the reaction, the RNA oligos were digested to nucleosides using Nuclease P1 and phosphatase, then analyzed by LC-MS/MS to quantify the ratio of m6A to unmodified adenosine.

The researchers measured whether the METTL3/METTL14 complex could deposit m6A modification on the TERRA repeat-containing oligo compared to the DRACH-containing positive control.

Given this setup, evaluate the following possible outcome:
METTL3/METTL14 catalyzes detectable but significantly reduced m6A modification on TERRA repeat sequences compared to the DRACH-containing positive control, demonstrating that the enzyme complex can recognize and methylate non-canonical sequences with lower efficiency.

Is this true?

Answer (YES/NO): YES